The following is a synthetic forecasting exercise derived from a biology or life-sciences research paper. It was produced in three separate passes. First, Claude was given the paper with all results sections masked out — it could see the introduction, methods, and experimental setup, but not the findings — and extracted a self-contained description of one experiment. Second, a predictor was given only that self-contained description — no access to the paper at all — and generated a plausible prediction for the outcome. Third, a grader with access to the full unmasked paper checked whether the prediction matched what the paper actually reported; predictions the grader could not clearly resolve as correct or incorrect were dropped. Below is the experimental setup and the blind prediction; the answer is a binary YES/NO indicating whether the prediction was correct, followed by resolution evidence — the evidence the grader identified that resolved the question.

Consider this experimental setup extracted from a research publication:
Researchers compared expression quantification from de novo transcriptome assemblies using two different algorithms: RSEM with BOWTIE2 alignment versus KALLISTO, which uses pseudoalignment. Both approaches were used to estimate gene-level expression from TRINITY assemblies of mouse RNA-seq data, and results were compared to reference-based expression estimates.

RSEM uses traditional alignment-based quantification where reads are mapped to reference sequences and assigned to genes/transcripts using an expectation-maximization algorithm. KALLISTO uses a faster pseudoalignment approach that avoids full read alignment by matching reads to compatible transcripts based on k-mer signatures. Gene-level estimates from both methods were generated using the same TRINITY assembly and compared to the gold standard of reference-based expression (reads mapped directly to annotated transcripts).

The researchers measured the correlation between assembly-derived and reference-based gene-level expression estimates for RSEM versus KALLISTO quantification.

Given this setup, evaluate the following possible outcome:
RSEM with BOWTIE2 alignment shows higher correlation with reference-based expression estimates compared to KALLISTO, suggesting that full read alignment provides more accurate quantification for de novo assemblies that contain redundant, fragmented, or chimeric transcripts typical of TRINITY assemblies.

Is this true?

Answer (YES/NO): NO